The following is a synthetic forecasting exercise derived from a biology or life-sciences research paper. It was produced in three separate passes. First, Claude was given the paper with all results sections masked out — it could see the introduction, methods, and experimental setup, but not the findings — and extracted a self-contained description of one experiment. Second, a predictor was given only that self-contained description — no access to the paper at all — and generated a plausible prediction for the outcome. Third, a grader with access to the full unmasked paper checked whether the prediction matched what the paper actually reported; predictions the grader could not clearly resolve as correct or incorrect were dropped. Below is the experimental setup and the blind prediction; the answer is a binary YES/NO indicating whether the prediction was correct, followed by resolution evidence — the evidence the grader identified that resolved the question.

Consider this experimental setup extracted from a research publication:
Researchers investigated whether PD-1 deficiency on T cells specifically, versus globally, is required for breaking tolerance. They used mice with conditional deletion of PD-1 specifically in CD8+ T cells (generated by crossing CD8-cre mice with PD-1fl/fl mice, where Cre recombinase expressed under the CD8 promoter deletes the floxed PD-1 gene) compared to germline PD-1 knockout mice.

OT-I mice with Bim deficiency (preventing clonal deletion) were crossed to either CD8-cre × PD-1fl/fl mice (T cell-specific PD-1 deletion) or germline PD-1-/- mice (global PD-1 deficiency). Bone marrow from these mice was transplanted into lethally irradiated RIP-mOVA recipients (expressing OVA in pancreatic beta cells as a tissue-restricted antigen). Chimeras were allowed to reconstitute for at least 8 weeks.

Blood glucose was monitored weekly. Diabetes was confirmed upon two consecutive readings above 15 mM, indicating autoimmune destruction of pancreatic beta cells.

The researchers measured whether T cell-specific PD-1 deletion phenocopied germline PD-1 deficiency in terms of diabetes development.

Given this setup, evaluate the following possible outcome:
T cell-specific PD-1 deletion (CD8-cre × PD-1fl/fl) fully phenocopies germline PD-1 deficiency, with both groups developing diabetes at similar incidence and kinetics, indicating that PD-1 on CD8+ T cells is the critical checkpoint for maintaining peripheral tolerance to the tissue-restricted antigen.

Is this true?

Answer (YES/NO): YES